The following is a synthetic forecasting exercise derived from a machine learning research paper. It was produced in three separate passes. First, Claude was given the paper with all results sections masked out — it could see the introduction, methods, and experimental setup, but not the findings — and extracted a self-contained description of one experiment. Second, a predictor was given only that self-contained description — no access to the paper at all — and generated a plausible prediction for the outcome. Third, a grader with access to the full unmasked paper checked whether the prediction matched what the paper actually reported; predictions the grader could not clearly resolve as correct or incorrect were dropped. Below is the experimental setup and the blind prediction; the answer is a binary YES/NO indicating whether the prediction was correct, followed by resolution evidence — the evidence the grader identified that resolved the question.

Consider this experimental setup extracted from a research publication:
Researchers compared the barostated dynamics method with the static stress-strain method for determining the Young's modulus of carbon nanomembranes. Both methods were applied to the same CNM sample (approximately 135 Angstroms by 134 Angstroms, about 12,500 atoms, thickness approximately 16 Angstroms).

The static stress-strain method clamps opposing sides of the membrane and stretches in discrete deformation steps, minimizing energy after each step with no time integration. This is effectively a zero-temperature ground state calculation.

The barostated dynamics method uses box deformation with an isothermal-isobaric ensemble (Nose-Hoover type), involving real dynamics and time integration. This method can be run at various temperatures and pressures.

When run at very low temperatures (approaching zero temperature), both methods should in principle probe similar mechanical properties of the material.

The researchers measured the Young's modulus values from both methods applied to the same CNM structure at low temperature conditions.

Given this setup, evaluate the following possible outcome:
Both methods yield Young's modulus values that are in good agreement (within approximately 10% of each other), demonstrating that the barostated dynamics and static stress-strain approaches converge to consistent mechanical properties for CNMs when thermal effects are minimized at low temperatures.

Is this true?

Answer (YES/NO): NO